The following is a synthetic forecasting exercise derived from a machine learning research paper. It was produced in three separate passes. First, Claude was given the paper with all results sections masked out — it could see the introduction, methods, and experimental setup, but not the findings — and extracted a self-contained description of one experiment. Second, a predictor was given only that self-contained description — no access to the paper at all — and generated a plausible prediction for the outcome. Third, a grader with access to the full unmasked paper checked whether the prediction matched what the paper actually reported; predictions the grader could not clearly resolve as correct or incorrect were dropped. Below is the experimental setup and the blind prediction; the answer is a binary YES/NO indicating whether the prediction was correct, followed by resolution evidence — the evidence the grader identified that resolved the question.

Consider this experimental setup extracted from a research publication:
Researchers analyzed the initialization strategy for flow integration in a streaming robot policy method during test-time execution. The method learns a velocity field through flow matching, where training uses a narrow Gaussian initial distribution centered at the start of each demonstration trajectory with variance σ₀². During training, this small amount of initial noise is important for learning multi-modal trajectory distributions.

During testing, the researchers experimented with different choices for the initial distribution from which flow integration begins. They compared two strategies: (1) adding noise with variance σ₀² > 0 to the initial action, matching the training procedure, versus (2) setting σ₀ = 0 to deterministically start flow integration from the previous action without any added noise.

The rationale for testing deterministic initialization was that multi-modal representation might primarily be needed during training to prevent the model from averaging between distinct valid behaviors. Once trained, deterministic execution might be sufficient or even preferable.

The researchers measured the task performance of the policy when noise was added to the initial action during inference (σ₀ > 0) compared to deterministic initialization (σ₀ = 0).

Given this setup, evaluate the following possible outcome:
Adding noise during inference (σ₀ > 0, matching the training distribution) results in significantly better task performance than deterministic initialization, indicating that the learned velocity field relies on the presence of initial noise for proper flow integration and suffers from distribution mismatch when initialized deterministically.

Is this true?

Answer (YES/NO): NO